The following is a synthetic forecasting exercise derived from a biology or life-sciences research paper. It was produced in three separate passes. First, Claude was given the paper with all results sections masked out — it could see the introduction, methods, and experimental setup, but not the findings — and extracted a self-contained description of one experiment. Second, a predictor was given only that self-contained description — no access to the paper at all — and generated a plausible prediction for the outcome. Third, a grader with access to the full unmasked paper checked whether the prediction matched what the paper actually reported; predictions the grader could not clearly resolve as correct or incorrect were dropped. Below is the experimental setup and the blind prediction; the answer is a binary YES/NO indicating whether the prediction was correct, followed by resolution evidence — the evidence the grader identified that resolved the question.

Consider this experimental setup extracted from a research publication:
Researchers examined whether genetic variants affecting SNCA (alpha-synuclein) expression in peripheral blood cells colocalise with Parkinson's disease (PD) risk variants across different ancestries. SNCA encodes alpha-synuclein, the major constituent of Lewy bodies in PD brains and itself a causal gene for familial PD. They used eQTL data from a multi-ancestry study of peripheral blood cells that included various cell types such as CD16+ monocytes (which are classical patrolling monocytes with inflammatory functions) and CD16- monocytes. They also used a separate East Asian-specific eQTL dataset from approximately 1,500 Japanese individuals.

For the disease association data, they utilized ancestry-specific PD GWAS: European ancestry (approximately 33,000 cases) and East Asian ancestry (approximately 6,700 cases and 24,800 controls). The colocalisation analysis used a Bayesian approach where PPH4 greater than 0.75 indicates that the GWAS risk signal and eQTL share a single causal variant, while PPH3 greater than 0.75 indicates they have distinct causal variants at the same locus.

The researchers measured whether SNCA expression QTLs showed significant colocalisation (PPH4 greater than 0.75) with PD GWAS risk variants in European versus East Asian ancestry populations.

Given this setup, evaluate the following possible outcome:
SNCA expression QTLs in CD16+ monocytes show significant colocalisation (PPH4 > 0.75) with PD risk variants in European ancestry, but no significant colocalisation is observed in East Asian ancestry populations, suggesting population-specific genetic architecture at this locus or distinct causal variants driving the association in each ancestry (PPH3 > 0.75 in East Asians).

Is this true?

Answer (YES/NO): NO